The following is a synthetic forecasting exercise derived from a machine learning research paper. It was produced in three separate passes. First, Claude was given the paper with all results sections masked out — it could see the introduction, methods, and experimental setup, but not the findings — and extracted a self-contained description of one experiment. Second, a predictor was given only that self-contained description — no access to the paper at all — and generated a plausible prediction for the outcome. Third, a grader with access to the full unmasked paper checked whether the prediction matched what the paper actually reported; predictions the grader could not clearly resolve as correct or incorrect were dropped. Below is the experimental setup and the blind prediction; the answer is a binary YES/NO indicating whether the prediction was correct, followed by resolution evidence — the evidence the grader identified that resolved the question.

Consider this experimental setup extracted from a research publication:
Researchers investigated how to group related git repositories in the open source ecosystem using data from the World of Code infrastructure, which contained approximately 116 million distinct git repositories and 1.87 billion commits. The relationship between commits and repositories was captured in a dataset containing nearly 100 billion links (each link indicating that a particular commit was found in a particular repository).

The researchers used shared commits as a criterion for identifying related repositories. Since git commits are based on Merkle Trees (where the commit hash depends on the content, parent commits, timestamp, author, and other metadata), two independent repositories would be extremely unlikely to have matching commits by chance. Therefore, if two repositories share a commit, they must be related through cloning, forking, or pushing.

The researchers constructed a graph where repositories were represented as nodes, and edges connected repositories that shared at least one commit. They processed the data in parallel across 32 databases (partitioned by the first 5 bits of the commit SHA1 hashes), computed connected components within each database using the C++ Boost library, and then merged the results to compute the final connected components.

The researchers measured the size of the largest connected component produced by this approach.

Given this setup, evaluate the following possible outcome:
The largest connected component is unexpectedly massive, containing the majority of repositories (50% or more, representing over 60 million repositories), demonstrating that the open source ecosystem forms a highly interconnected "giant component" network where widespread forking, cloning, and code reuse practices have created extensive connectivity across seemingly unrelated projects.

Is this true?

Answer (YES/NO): NO